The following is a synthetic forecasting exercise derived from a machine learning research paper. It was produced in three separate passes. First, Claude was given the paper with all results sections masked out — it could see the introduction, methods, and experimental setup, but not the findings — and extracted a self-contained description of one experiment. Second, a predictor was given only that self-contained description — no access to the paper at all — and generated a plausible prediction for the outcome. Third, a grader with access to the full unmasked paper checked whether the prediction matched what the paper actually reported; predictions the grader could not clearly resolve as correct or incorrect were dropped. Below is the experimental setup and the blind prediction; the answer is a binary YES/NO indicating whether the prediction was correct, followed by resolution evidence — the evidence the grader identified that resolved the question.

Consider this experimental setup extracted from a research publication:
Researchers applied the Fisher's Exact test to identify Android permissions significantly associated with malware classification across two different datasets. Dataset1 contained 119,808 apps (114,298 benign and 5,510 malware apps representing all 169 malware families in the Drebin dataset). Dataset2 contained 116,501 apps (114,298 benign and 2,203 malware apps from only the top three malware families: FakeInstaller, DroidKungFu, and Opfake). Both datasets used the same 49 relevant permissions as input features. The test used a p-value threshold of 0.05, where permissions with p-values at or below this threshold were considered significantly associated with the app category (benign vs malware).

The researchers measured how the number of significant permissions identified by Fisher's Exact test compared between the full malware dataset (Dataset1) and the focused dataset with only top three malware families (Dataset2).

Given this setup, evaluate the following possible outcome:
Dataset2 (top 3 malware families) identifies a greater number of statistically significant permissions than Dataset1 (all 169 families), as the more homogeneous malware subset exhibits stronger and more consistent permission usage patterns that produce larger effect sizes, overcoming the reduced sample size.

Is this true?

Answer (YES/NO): NO